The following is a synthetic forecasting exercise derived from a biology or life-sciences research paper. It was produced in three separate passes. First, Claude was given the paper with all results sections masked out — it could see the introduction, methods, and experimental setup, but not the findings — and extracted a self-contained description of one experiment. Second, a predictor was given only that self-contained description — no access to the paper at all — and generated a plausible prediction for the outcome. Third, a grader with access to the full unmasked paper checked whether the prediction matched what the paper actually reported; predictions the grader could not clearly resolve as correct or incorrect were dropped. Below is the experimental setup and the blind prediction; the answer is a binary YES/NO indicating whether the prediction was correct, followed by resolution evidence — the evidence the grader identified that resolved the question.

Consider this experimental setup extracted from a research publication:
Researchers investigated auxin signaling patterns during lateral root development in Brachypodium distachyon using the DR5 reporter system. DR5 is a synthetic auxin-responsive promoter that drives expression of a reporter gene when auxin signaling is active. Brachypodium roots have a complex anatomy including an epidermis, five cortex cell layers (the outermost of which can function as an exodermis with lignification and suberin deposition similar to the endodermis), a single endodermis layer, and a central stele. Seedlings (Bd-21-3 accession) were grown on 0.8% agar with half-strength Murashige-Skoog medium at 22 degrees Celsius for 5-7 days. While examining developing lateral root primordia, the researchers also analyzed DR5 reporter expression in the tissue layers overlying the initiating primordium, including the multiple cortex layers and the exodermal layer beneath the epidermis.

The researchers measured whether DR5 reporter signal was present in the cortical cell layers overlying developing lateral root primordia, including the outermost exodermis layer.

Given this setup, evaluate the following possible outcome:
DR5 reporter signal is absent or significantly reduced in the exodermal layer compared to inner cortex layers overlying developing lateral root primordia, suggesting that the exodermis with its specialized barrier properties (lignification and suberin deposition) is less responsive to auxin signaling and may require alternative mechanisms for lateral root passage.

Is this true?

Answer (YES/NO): NO